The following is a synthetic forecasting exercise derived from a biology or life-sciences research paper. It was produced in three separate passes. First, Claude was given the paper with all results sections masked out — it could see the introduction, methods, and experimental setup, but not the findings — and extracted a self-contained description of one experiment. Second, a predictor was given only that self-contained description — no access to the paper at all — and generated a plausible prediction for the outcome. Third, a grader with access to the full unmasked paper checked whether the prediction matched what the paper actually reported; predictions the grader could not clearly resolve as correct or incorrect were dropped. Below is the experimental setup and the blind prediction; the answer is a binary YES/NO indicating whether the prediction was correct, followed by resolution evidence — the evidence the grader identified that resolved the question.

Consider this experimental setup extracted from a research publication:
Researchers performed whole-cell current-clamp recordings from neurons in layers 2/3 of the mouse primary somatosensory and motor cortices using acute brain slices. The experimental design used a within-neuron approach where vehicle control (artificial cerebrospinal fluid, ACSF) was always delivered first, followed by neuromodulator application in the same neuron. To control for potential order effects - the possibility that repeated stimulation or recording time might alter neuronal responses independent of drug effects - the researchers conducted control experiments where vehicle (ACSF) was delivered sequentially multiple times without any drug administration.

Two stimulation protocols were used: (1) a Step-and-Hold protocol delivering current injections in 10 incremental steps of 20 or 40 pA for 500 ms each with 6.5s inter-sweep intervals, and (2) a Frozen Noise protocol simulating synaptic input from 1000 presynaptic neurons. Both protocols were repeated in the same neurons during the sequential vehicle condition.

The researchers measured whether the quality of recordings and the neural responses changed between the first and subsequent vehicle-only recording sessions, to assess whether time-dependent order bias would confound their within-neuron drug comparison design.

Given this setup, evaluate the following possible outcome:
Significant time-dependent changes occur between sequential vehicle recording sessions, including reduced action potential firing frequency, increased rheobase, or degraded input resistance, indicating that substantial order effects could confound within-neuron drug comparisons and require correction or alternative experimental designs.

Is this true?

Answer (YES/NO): NO